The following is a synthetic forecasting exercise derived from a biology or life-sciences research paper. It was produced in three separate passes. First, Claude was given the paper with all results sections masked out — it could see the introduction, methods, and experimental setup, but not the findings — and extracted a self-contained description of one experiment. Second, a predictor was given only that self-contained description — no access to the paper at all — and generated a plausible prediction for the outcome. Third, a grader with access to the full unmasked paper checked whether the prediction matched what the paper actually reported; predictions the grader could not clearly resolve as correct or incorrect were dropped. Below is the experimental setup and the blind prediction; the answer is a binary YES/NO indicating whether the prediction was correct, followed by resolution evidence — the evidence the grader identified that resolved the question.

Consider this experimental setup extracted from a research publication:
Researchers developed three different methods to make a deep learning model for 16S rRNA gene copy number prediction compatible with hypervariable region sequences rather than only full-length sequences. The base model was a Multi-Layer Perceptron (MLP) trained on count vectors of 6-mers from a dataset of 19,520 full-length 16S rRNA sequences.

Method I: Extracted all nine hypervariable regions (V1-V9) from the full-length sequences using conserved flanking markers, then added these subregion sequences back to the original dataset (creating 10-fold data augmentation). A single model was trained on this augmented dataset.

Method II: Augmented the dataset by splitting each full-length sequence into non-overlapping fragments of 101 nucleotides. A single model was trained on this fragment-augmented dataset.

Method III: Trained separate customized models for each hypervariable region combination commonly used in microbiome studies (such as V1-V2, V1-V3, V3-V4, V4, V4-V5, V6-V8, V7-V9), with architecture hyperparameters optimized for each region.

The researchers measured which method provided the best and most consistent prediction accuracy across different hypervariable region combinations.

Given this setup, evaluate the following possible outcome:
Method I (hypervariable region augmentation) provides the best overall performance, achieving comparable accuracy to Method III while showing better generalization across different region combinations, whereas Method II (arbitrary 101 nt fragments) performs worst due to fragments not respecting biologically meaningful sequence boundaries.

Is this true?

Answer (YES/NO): NO